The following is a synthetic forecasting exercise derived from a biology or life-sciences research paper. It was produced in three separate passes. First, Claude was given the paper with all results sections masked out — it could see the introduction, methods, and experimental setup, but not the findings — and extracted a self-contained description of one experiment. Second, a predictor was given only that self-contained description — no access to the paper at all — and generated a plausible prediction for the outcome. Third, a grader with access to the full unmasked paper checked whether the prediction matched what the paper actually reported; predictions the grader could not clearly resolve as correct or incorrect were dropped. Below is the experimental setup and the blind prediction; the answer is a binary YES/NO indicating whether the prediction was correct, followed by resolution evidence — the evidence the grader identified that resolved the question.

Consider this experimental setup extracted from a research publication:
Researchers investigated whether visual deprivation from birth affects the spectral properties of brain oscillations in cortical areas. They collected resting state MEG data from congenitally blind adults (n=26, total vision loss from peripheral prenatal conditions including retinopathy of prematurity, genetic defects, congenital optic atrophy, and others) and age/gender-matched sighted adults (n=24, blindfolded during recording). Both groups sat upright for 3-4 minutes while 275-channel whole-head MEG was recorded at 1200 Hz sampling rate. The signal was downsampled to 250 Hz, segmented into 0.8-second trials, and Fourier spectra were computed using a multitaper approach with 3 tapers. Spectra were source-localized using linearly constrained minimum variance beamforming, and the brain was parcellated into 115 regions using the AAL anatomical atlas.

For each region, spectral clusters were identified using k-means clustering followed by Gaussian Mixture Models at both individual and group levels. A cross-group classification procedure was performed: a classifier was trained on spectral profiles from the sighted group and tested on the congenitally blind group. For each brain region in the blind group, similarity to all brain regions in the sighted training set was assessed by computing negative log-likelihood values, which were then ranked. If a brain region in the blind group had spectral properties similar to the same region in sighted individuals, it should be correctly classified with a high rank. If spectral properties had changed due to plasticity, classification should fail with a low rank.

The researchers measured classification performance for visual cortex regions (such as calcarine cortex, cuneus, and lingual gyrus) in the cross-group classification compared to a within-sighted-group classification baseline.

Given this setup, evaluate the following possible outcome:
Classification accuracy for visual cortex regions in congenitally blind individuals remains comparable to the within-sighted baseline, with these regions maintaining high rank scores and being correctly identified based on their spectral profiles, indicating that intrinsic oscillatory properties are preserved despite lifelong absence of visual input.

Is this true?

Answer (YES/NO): NO